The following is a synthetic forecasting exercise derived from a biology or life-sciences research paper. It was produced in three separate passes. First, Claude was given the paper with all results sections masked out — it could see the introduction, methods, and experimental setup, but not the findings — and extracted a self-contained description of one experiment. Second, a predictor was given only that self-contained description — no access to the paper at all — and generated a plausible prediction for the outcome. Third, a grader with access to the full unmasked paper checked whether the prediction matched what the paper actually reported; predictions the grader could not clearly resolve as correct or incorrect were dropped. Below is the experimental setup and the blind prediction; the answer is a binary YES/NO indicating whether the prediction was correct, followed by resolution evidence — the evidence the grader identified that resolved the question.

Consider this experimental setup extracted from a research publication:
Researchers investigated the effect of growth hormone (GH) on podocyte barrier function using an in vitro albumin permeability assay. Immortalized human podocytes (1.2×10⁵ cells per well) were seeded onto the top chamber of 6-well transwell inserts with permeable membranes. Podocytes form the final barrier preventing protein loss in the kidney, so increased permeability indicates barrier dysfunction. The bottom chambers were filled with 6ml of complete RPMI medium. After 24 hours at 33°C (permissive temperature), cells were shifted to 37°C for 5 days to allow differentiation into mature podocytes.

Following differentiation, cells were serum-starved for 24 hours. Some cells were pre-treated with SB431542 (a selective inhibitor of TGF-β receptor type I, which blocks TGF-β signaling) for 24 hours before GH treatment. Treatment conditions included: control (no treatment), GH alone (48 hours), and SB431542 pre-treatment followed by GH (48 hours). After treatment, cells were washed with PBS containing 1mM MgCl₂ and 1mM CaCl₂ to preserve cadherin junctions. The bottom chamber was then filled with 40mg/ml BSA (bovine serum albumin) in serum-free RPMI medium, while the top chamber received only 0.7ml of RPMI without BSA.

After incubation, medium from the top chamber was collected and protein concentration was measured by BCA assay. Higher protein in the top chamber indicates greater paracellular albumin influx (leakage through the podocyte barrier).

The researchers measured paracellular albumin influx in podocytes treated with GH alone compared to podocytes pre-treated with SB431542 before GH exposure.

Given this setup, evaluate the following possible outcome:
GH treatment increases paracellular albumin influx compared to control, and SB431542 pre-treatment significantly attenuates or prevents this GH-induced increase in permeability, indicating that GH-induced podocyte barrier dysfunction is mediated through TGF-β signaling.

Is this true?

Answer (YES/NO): YES